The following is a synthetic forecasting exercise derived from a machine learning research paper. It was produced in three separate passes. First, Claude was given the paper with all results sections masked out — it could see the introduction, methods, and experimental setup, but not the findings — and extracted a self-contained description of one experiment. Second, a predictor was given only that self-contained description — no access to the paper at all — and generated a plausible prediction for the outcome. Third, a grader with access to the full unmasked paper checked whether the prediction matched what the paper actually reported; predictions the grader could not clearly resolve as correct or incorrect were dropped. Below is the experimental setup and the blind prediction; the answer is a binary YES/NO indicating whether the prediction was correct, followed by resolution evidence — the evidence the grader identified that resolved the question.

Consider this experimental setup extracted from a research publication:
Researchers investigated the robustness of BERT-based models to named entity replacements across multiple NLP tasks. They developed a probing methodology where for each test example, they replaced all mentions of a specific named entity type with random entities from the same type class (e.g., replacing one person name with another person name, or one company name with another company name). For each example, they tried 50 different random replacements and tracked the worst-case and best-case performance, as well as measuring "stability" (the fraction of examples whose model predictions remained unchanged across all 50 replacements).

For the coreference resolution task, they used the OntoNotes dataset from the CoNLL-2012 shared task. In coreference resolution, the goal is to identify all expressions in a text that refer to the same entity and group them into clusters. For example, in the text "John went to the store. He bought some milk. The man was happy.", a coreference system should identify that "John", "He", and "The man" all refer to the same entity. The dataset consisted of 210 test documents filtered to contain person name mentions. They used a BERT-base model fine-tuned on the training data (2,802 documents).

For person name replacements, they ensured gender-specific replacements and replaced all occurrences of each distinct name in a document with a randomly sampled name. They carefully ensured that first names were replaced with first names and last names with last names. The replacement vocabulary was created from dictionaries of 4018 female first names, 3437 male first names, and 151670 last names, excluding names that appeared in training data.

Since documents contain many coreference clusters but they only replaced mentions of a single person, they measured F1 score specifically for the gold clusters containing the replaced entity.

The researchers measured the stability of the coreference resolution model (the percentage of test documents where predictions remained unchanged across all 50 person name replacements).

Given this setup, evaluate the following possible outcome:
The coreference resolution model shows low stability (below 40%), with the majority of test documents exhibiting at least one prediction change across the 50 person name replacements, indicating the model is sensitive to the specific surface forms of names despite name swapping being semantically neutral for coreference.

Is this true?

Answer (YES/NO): YES